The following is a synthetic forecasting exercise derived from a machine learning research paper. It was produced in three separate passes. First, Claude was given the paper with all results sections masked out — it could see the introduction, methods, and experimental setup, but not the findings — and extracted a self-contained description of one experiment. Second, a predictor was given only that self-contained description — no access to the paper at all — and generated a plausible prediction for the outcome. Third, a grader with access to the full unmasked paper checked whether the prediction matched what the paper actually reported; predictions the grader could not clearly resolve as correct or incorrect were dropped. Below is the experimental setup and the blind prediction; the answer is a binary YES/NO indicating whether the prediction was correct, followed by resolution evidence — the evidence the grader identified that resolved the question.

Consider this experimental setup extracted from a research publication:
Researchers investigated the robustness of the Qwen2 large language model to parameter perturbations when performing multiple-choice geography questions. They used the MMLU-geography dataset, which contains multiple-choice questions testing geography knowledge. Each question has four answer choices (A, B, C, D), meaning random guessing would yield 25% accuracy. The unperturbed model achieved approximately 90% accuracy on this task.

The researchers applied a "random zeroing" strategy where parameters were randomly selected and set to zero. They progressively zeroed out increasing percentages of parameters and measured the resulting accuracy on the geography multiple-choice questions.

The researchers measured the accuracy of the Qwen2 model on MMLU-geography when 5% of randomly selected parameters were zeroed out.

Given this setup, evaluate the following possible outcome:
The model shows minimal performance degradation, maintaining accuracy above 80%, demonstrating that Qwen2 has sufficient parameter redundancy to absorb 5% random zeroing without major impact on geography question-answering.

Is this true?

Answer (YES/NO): YES